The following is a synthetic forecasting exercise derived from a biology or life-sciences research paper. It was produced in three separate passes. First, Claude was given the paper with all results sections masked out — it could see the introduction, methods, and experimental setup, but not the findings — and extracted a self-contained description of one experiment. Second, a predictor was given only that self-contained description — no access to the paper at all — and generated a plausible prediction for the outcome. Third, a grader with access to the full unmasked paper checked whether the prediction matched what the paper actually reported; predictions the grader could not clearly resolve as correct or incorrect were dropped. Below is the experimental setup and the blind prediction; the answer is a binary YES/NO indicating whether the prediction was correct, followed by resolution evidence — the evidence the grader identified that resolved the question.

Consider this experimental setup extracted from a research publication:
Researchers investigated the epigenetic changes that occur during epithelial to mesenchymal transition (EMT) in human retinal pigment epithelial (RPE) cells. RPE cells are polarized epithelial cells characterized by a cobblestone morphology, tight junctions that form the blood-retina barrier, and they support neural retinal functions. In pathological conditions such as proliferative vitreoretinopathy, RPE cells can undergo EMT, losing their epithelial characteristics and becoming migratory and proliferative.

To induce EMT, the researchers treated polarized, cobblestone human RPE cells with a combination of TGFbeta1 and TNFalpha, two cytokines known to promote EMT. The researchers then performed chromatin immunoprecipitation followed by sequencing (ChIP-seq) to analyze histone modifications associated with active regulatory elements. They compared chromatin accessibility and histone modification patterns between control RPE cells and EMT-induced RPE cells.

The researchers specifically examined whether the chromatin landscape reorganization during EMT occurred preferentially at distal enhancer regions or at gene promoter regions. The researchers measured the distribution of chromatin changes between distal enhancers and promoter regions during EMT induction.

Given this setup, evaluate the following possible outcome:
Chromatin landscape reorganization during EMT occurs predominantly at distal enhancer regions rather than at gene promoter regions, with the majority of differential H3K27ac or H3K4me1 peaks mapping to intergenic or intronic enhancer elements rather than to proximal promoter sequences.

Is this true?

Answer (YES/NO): YES